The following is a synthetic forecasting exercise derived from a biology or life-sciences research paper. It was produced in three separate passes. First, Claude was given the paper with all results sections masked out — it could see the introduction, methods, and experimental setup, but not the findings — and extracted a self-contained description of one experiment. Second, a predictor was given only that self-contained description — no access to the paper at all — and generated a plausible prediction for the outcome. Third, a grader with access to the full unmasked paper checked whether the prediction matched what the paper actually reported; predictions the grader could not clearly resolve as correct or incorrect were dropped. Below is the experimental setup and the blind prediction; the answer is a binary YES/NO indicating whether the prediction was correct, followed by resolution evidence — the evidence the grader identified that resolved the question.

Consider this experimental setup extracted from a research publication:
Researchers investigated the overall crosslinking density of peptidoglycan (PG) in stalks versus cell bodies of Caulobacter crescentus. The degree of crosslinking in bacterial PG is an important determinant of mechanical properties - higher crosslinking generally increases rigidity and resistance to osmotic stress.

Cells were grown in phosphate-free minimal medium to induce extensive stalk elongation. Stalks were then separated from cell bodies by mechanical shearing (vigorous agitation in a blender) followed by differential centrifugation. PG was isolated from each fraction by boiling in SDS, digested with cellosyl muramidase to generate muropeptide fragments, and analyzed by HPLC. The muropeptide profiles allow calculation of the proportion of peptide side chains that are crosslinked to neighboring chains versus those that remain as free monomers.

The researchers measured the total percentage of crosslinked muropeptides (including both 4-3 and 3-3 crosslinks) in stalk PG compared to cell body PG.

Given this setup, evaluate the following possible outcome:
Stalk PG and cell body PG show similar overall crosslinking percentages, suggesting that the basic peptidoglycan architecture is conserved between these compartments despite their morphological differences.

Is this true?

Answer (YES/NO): NO